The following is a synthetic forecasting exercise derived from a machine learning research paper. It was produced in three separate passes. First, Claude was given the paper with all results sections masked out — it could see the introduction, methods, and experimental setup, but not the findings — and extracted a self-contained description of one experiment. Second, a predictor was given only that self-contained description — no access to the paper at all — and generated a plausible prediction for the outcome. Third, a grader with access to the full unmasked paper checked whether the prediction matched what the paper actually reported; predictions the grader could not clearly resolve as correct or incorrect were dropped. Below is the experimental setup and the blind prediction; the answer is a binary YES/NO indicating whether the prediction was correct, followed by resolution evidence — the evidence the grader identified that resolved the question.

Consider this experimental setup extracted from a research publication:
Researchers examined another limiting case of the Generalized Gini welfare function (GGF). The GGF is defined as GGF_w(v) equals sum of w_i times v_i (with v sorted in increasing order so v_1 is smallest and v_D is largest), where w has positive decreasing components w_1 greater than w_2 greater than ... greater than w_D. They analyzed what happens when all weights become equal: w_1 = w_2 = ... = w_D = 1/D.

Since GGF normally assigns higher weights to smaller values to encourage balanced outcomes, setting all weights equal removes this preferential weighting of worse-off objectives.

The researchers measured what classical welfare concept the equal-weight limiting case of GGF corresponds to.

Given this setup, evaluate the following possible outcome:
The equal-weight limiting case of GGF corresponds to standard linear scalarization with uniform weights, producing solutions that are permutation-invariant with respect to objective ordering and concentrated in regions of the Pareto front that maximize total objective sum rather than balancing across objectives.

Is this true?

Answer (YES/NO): YES